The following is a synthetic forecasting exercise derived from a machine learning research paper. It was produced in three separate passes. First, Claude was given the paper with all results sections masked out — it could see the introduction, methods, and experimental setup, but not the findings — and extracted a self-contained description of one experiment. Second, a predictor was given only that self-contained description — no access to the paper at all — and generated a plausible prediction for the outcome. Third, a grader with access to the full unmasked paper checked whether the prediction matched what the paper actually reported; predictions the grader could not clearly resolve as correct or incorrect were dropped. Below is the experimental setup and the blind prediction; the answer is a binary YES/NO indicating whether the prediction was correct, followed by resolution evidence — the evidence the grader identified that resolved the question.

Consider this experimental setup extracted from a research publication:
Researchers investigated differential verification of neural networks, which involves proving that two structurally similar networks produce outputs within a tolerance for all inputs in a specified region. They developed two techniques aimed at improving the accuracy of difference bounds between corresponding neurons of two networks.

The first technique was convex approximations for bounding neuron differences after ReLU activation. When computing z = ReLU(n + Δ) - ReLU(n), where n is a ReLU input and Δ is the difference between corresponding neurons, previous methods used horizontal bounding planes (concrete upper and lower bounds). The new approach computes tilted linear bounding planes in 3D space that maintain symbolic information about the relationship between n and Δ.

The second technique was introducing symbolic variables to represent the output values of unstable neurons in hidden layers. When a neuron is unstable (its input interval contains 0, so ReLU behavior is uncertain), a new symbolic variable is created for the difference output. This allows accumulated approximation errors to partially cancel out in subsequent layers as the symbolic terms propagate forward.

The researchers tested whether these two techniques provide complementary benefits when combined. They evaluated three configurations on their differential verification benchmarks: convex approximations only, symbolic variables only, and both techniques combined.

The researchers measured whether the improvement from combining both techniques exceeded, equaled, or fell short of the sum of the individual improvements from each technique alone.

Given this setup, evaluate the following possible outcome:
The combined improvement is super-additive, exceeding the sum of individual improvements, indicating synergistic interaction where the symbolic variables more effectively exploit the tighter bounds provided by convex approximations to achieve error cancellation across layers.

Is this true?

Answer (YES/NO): YES